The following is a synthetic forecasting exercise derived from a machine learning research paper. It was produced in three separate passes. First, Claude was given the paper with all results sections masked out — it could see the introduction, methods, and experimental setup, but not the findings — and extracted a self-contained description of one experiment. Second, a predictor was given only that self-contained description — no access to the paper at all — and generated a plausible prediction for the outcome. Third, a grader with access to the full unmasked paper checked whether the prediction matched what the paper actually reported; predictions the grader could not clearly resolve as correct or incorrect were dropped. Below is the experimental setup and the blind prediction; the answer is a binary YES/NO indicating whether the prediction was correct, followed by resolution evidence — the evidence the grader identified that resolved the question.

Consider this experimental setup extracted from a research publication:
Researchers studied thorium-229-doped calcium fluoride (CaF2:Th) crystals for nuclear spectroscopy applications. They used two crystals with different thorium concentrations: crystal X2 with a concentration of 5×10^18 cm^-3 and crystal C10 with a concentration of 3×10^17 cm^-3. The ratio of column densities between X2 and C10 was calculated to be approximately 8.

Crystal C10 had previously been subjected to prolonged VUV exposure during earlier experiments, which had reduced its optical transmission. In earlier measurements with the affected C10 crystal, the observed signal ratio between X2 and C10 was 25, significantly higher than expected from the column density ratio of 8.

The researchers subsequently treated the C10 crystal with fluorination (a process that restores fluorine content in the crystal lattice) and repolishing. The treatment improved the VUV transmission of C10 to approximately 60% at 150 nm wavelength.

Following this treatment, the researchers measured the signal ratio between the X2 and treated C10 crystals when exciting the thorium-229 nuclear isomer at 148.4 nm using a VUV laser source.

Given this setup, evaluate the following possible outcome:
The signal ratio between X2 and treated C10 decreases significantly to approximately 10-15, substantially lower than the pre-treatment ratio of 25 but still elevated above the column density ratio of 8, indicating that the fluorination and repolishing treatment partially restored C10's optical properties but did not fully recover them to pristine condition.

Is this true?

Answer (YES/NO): NO